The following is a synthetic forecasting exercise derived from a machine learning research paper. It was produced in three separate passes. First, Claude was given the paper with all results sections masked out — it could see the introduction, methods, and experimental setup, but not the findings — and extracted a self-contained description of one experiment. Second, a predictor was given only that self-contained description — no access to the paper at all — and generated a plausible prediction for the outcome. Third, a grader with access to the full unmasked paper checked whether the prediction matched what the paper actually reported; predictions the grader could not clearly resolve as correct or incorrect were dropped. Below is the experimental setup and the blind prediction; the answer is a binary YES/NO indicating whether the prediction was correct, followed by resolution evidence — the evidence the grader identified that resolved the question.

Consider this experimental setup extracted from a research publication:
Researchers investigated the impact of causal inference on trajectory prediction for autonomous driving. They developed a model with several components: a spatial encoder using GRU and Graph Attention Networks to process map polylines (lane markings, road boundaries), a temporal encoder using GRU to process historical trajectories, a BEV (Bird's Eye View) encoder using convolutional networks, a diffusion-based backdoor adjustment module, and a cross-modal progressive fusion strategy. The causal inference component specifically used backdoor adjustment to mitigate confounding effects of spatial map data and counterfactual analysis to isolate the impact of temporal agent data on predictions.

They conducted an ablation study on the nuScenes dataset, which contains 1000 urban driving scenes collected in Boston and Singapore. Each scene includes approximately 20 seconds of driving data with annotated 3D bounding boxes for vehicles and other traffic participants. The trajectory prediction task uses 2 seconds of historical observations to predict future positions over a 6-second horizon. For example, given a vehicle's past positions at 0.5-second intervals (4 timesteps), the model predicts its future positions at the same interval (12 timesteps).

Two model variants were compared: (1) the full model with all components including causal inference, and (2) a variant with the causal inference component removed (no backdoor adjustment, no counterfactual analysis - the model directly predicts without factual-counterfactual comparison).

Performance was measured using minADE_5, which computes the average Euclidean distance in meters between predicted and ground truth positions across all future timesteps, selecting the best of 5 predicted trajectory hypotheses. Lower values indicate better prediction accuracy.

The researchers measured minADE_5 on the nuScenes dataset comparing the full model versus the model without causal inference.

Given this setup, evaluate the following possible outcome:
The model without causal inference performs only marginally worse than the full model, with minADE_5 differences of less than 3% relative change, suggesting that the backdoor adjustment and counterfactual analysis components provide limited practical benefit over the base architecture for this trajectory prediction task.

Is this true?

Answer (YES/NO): NO